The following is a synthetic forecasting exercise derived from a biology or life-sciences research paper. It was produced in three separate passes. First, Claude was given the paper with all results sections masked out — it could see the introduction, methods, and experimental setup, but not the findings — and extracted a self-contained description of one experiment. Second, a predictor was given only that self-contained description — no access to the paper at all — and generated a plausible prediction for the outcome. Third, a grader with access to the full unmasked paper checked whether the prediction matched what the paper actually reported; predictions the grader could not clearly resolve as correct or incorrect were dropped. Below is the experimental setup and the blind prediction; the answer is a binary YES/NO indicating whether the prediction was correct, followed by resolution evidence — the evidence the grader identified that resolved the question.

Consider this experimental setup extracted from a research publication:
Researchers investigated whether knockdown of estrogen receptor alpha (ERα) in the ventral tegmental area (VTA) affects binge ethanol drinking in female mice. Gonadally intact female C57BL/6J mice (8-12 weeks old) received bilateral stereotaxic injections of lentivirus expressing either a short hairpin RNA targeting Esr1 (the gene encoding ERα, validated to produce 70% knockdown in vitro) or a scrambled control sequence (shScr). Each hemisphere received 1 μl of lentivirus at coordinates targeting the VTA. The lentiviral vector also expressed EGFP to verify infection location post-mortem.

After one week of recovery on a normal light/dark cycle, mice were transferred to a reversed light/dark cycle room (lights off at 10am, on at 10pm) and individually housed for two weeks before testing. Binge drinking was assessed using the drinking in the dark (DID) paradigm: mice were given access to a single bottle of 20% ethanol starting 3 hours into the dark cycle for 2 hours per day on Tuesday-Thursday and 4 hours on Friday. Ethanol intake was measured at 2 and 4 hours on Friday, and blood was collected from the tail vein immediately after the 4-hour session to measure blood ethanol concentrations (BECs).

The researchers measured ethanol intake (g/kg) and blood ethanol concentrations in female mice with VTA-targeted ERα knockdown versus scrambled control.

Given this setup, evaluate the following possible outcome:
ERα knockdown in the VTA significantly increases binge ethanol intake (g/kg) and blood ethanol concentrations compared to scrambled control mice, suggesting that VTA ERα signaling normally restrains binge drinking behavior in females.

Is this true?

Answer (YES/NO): NO